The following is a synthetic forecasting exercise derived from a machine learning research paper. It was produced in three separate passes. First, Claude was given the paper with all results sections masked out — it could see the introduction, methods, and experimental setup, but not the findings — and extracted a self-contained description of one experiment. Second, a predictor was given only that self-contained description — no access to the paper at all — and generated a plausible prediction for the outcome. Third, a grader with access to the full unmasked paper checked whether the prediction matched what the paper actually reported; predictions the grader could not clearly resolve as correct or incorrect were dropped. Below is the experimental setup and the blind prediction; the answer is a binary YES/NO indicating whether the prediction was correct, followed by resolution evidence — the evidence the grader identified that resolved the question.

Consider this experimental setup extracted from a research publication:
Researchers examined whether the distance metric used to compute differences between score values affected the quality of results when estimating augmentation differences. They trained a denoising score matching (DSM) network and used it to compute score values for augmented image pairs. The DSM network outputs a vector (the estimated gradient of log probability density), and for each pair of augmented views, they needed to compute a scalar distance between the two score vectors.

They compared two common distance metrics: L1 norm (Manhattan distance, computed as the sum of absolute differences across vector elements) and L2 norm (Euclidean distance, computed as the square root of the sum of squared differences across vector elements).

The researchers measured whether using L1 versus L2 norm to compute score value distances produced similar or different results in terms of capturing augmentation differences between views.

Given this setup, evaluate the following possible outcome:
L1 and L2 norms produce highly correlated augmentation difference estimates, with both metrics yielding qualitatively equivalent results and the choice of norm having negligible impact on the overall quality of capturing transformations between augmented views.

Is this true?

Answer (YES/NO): YES